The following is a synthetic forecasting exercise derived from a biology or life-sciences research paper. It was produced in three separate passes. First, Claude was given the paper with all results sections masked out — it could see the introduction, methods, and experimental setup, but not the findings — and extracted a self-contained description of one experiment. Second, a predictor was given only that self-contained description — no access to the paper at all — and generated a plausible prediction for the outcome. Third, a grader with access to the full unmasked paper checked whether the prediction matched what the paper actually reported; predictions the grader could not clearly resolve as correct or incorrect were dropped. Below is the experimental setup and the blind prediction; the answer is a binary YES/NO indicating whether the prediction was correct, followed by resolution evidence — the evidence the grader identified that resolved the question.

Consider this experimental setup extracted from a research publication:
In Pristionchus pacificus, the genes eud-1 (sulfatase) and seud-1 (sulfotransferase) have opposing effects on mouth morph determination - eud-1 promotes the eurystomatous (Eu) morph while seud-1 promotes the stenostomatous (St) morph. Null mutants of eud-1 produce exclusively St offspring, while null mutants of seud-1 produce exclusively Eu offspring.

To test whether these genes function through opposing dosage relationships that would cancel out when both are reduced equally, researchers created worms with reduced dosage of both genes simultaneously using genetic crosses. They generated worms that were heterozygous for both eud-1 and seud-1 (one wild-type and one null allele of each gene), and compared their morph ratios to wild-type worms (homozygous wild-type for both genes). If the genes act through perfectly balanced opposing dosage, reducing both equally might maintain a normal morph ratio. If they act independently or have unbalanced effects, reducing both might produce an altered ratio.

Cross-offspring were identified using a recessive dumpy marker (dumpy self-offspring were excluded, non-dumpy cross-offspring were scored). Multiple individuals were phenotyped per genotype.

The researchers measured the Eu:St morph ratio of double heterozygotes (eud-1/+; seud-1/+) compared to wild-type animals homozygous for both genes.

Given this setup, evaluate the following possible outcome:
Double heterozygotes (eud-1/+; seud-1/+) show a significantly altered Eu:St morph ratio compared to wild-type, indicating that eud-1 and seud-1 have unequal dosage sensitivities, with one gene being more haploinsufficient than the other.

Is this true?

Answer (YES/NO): NO